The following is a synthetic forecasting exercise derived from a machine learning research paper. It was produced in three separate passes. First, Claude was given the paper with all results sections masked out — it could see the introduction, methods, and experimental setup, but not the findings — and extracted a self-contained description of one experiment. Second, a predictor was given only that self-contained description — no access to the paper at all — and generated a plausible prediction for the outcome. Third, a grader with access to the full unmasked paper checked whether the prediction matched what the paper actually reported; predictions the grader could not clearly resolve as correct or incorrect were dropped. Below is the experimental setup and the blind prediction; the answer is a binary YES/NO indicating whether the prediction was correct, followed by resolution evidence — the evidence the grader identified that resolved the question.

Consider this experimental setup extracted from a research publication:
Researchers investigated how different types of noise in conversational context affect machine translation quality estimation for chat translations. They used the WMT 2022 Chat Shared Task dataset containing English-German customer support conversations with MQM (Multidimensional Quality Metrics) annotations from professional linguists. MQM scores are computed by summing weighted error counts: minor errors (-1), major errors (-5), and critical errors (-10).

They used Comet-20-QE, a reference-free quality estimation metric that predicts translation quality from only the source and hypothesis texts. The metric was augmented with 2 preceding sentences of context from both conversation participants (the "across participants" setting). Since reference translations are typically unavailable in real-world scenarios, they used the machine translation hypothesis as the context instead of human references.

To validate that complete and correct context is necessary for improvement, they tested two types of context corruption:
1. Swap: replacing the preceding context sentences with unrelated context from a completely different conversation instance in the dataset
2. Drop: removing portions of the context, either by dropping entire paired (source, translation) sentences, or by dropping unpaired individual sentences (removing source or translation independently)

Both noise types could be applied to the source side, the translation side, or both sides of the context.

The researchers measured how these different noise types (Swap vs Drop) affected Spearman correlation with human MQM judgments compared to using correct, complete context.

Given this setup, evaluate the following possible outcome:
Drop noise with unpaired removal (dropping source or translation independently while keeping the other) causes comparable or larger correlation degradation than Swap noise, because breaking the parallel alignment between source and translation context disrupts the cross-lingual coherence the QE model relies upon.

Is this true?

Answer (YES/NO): NO